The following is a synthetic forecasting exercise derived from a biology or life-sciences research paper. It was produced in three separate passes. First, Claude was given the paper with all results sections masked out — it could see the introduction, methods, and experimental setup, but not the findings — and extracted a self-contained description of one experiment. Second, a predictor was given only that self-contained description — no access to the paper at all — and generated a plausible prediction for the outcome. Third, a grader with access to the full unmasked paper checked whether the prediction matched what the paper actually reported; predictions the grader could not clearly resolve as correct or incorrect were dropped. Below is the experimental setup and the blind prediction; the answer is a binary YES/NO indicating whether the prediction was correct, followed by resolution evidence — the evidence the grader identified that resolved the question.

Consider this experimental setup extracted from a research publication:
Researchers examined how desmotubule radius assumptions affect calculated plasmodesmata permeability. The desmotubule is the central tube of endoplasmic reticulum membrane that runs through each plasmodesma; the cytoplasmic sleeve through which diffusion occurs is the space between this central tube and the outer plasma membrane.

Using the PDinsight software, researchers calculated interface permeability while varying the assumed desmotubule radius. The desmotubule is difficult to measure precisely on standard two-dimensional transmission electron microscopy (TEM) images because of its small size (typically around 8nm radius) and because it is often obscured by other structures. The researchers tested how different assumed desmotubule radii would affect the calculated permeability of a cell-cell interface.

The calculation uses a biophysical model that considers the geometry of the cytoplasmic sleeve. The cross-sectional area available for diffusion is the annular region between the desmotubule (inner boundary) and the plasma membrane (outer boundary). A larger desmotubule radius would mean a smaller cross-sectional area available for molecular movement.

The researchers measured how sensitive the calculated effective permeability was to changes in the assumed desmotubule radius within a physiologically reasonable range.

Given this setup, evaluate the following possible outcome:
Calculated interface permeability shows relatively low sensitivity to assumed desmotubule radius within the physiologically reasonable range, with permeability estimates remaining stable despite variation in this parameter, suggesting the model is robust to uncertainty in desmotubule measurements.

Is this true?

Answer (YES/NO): YES